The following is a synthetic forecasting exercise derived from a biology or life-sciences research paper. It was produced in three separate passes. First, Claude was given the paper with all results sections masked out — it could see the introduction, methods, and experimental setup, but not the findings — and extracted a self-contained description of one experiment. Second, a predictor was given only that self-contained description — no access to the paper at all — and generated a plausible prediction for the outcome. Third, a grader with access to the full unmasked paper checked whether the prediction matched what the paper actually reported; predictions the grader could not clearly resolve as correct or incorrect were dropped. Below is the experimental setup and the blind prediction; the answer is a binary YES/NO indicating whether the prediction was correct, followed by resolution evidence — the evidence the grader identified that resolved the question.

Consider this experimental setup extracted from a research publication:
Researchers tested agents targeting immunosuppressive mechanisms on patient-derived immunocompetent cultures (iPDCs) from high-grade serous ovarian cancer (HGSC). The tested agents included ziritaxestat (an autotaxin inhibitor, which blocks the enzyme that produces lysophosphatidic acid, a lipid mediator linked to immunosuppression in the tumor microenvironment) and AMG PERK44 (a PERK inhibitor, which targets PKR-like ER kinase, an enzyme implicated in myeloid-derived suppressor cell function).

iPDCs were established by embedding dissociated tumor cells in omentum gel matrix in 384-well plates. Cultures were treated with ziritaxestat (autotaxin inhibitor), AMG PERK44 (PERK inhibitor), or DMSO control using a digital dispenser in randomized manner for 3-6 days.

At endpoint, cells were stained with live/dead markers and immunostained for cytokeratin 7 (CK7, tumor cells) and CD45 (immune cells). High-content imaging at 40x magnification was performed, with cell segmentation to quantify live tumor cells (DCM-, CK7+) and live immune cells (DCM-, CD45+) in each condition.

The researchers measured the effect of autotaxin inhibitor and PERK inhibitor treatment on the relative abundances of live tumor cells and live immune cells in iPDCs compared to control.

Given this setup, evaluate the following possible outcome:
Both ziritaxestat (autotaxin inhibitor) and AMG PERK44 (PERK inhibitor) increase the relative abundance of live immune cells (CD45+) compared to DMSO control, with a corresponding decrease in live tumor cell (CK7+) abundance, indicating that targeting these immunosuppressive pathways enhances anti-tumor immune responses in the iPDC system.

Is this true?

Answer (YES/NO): NO